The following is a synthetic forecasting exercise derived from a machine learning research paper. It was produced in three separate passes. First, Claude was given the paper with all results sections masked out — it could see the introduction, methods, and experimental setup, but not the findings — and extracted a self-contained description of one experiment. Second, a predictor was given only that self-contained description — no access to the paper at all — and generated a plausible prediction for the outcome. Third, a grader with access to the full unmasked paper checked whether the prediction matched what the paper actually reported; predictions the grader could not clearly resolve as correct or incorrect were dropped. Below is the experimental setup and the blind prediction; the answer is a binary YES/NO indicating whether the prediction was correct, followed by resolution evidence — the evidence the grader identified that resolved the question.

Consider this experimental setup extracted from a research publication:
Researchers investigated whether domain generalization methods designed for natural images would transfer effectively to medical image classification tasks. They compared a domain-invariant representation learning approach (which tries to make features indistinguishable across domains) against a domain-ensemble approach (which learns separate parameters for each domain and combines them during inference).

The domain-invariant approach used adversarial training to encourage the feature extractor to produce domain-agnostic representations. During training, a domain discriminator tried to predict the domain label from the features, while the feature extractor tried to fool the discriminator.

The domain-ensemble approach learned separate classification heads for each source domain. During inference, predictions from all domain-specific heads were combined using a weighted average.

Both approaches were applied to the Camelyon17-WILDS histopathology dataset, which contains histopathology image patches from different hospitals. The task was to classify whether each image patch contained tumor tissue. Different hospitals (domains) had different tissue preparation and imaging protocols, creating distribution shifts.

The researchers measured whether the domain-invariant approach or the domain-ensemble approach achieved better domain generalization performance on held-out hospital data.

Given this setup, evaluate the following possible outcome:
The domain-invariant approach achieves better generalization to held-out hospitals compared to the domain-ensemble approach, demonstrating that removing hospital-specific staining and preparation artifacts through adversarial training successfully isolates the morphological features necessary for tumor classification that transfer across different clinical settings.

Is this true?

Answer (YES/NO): NO